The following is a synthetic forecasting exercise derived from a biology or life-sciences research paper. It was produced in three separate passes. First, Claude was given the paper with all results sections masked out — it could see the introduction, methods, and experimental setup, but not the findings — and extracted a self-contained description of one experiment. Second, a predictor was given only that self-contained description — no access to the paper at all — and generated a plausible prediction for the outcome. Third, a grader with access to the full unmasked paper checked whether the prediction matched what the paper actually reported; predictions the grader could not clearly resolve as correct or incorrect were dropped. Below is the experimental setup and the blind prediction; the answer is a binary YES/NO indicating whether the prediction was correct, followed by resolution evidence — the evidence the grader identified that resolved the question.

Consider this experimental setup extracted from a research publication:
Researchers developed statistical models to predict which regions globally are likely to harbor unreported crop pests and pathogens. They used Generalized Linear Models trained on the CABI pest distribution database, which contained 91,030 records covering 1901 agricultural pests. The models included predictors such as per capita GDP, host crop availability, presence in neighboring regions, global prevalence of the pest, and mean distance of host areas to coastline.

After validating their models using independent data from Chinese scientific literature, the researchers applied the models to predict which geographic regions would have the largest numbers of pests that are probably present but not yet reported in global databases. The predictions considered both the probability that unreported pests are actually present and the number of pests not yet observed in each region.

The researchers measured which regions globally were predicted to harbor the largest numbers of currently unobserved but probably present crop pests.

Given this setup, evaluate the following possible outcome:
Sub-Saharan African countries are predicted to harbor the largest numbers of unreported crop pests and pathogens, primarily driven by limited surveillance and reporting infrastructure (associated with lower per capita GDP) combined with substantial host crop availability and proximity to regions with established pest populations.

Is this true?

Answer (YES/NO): NO